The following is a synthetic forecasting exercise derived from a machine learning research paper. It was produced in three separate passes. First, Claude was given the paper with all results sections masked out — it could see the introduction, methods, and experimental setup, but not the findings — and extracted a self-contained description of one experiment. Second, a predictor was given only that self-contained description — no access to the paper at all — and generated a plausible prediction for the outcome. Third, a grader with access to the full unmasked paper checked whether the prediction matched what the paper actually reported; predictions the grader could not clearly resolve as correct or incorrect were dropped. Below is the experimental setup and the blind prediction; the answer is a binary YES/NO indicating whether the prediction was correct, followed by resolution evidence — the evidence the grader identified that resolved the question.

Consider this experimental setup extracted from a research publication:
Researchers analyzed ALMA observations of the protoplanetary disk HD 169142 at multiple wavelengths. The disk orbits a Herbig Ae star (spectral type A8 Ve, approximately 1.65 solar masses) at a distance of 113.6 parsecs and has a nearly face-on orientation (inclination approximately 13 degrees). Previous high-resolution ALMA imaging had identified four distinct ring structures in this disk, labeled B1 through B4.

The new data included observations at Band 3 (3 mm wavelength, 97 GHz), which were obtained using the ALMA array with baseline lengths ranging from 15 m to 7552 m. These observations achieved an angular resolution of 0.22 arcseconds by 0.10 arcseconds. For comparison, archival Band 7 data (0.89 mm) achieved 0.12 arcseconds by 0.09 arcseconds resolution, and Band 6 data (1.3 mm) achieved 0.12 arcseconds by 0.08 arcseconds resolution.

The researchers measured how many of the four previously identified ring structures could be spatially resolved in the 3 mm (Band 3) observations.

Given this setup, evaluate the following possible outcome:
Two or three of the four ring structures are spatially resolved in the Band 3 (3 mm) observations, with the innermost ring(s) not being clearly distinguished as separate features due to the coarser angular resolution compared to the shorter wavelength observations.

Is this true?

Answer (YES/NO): NO